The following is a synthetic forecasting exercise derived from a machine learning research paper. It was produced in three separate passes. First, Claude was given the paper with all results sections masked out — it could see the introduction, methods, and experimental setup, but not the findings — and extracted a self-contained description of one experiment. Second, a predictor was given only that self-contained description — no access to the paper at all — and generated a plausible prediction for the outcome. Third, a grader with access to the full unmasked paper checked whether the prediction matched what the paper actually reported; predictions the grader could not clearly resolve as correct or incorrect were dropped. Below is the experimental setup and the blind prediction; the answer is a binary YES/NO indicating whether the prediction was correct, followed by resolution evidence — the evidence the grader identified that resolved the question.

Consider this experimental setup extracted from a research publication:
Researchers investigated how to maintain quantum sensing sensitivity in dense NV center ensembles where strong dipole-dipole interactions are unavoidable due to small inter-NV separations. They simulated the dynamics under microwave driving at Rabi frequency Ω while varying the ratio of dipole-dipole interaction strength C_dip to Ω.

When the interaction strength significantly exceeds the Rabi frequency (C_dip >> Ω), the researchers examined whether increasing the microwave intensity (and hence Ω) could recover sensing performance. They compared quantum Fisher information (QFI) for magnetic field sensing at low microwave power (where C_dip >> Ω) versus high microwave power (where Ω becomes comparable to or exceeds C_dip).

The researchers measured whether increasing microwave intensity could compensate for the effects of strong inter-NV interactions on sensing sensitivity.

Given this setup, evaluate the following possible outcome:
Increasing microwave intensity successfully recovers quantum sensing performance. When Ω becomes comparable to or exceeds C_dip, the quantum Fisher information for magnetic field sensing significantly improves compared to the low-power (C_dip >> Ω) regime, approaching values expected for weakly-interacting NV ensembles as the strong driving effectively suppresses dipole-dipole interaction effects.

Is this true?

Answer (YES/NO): NO